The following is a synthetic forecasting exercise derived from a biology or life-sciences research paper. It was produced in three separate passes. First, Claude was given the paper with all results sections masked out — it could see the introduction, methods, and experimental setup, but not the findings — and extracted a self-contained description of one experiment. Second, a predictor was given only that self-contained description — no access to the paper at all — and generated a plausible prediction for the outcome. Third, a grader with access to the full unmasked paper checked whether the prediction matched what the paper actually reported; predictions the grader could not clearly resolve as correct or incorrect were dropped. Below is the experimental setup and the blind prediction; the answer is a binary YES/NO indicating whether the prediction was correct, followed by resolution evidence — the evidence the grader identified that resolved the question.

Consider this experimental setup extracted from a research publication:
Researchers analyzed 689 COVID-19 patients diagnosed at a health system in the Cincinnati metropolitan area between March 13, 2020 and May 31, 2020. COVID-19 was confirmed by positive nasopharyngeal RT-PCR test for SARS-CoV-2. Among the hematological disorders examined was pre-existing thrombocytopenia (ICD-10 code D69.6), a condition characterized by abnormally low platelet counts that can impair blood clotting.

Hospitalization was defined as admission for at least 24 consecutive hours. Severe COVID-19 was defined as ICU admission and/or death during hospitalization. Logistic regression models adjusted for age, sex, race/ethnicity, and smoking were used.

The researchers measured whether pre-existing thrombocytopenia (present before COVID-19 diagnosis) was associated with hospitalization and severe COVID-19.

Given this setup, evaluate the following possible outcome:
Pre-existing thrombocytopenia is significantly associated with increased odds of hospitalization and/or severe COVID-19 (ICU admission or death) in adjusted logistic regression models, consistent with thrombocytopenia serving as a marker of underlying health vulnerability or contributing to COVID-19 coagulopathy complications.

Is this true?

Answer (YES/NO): YES